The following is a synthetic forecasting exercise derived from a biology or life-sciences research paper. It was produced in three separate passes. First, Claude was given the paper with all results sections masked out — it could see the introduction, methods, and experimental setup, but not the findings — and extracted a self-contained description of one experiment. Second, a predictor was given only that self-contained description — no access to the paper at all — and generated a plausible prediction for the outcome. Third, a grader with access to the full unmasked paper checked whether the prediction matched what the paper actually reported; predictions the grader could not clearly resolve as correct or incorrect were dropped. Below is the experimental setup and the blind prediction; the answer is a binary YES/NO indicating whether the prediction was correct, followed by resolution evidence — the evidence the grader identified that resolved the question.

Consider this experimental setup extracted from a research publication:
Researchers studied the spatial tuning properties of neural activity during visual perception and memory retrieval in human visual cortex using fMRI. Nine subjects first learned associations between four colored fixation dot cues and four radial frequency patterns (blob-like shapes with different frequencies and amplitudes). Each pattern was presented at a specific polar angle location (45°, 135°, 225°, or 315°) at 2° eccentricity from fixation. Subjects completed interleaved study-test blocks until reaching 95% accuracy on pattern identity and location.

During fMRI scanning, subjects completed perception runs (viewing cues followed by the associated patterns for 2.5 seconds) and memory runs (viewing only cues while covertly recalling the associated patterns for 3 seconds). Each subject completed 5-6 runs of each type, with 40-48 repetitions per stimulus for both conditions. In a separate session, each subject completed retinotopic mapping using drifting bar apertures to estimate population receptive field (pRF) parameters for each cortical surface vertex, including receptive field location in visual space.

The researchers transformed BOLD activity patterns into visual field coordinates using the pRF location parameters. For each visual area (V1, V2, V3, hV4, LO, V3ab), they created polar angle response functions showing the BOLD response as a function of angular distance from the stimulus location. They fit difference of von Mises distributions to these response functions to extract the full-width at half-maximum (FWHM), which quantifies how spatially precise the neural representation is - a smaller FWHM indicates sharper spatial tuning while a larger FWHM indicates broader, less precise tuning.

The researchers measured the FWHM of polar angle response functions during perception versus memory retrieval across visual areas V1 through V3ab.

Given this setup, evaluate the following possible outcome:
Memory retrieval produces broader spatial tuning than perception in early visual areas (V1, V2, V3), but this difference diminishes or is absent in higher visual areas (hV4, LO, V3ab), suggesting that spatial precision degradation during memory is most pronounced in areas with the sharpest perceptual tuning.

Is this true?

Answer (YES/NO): YES